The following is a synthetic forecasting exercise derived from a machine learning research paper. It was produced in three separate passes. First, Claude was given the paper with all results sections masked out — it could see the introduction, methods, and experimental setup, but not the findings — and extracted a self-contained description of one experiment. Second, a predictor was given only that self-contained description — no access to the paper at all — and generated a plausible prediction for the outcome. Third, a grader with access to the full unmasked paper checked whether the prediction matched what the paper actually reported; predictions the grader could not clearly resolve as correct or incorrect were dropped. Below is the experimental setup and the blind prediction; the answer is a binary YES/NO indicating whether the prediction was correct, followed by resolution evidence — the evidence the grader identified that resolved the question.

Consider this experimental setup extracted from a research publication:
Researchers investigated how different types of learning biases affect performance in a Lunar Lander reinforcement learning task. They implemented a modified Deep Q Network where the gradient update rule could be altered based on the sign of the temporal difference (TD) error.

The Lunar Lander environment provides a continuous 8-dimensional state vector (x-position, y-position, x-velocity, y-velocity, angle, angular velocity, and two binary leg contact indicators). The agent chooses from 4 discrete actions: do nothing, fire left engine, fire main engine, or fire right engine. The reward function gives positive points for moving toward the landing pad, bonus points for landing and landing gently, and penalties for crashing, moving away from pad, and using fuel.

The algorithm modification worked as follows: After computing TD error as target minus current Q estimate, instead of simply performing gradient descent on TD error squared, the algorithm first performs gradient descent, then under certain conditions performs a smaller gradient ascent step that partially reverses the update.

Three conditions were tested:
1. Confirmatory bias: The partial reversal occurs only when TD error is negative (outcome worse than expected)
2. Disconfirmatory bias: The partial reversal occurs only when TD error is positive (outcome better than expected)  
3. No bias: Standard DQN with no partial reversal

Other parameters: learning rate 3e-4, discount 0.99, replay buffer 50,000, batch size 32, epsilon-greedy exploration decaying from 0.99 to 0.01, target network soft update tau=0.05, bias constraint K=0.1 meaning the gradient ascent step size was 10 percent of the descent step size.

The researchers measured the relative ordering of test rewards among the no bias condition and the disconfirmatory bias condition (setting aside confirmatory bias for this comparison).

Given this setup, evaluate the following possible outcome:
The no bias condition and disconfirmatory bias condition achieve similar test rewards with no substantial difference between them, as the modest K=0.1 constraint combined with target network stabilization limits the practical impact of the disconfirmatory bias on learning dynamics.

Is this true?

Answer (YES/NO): YES